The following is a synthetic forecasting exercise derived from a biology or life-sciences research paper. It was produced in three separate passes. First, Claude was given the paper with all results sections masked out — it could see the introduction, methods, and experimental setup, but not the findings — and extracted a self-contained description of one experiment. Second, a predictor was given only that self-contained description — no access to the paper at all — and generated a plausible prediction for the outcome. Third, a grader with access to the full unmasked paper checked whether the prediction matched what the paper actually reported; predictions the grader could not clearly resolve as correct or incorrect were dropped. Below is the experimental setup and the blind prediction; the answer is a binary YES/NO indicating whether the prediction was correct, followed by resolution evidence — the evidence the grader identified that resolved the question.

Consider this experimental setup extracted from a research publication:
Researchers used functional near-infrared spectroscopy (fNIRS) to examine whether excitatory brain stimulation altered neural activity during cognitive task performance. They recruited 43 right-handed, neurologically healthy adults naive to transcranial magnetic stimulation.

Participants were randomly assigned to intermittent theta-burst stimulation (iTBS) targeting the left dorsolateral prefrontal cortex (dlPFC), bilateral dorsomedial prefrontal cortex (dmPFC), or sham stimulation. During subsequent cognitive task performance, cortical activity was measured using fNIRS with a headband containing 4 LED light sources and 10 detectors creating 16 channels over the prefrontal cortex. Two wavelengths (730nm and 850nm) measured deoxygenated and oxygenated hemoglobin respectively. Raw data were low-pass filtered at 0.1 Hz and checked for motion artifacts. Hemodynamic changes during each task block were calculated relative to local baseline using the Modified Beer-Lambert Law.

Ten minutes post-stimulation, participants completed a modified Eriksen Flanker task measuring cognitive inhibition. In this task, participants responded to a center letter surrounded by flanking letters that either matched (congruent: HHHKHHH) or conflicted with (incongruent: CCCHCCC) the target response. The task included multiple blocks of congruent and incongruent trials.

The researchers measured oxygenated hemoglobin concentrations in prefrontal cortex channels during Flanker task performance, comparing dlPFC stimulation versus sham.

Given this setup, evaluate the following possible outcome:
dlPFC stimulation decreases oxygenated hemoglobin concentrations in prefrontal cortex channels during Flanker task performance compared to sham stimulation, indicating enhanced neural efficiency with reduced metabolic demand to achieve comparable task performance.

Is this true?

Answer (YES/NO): YES